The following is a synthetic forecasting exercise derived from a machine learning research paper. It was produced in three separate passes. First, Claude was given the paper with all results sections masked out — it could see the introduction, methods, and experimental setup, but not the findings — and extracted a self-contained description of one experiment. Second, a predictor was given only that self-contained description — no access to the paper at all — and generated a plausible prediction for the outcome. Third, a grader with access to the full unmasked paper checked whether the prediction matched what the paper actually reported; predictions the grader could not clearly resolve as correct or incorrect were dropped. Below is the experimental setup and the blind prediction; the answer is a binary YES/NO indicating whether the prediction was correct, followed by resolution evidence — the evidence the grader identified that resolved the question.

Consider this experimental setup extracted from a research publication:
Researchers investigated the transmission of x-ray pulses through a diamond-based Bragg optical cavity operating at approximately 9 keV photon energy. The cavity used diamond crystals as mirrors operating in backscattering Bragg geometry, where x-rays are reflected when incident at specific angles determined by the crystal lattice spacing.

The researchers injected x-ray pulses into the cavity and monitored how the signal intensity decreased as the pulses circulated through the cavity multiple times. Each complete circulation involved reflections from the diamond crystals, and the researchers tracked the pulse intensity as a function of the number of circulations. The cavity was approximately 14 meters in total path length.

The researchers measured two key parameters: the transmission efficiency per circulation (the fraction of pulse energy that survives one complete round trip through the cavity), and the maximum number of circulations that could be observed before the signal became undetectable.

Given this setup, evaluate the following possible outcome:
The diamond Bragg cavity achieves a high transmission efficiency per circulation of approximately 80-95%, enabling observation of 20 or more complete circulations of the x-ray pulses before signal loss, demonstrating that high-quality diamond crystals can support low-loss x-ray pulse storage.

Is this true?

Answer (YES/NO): YES